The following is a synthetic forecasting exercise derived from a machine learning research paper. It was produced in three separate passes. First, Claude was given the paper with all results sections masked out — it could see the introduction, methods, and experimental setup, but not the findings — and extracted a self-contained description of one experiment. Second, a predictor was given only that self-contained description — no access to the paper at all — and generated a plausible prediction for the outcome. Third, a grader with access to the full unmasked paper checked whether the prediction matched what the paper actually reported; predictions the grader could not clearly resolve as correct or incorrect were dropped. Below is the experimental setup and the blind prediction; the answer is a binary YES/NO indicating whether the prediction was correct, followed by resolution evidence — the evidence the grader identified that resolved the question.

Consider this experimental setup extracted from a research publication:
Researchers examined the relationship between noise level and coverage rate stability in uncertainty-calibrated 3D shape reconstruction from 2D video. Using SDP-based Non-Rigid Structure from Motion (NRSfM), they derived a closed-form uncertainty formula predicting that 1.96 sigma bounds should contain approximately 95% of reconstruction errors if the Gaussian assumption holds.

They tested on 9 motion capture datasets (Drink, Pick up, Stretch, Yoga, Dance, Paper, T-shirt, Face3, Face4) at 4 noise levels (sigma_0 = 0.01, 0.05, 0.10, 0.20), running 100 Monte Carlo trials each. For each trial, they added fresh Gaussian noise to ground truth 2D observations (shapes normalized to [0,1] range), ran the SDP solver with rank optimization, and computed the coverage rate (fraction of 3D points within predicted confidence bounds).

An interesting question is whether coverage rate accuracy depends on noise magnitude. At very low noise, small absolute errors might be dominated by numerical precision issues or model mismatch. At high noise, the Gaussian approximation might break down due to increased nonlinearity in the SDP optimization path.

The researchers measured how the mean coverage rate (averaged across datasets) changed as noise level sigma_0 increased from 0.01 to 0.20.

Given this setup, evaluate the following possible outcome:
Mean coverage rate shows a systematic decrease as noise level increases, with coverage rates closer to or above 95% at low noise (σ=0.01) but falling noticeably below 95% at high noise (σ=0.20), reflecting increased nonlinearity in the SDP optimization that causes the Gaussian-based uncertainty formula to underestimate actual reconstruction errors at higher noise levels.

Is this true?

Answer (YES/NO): NO